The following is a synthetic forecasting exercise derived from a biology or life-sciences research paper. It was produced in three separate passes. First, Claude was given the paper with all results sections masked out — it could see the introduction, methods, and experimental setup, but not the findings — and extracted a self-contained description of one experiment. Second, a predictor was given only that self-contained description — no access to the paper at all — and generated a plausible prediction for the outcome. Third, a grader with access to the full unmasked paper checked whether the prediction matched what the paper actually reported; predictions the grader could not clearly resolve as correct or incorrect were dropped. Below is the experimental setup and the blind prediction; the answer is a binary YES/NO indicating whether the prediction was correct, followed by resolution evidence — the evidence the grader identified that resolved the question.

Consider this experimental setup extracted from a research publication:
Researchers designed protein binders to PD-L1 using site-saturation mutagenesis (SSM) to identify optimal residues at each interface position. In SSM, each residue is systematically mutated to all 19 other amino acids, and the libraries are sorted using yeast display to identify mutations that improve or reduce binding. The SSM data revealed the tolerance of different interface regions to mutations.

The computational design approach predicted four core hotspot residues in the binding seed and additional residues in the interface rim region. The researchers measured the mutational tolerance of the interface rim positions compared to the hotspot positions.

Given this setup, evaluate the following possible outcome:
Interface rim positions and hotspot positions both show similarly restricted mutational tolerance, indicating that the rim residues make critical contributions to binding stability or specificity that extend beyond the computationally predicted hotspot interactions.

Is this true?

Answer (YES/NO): NO